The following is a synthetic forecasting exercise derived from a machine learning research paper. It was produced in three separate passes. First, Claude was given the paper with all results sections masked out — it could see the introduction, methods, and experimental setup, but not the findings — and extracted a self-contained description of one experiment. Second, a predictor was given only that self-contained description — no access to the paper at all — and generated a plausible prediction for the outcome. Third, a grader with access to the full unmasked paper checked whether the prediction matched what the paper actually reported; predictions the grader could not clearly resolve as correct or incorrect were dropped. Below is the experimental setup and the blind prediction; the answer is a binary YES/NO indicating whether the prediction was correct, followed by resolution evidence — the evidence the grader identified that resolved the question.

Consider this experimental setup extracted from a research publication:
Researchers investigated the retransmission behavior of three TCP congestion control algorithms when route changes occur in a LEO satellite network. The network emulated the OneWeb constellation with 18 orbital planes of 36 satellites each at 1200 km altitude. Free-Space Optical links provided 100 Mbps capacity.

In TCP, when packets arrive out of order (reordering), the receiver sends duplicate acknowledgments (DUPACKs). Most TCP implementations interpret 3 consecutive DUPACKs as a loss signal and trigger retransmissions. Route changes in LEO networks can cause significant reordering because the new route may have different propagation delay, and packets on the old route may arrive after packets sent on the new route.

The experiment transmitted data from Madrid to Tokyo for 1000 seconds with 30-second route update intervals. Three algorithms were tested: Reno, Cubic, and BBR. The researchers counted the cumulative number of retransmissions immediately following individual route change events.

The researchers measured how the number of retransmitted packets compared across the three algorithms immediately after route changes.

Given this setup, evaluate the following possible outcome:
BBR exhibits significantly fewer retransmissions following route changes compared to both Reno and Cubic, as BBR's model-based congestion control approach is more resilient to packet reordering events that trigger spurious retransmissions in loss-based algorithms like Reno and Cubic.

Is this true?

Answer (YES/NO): NO